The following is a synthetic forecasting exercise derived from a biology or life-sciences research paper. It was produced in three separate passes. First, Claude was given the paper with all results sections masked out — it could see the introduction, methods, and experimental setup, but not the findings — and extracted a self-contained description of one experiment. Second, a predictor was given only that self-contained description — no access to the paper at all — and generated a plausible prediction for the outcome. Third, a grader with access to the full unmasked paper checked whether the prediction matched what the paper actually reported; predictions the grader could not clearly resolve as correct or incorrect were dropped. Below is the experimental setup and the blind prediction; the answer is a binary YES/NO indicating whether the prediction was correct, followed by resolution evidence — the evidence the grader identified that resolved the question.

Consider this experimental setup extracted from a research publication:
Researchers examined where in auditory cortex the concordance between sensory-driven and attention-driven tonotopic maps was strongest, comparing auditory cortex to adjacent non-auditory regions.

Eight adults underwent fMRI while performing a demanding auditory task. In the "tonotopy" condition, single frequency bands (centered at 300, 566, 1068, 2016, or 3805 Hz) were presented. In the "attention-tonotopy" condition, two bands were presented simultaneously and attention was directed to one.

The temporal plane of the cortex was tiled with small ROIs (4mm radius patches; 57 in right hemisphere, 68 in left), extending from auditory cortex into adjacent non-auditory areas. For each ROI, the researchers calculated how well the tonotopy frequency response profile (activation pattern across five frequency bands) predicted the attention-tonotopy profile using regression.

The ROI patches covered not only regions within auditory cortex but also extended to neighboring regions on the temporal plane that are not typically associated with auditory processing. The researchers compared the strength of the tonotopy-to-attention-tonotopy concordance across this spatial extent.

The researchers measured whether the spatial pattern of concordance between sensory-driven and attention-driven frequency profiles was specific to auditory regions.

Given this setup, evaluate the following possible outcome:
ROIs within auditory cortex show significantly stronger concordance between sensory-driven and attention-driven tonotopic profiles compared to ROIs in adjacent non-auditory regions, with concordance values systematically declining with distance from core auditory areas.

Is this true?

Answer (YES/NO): NO